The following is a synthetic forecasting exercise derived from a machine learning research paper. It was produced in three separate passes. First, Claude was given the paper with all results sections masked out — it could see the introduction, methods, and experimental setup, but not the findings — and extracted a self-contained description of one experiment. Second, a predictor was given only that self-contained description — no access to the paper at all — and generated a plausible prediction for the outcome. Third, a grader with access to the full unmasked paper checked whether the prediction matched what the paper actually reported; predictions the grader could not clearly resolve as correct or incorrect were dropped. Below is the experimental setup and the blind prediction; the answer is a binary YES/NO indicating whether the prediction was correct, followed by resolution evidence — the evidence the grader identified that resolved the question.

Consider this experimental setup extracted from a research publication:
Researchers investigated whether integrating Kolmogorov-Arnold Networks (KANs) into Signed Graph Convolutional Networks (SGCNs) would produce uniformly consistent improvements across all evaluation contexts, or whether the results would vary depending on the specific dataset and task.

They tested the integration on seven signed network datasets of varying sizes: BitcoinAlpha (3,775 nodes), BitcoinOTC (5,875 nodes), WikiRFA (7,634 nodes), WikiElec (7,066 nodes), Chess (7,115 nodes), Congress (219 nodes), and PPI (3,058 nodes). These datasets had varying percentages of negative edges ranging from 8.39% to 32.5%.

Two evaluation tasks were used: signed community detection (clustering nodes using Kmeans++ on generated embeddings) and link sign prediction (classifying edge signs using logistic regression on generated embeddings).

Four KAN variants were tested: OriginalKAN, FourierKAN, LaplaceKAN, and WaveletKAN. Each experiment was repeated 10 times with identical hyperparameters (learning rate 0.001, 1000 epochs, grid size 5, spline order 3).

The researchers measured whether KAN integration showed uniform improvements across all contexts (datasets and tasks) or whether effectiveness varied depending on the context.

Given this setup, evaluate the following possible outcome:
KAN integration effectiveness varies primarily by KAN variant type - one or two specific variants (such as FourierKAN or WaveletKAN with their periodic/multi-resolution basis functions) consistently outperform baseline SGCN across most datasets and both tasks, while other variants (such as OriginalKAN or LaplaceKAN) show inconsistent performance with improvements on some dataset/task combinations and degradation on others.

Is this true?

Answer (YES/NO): NO